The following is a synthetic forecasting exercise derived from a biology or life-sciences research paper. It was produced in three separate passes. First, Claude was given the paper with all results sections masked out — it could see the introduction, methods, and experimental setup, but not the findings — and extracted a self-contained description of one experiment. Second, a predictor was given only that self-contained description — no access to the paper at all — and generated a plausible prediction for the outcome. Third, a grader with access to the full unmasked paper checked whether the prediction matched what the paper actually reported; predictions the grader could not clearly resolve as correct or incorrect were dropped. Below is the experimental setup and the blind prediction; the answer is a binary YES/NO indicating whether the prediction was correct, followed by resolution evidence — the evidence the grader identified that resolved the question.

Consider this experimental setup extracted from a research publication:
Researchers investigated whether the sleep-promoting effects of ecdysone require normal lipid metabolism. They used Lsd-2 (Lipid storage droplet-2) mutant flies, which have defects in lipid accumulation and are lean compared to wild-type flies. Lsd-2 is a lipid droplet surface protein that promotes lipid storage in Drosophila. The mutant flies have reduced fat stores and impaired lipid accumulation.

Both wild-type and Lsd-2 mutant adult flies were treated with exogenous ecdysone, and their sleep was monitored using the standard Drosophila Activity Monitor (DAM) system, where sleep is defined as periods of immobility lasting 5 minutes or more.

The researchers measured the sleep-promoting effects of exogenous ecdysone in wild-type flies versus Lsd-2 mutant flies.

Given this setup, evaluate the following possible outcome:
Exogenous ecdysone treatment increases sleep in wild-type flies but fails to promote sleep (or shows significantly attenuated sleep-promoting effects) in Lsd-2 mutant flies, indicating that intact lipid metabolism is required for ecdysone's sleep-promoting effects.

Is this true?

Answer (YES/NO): YES